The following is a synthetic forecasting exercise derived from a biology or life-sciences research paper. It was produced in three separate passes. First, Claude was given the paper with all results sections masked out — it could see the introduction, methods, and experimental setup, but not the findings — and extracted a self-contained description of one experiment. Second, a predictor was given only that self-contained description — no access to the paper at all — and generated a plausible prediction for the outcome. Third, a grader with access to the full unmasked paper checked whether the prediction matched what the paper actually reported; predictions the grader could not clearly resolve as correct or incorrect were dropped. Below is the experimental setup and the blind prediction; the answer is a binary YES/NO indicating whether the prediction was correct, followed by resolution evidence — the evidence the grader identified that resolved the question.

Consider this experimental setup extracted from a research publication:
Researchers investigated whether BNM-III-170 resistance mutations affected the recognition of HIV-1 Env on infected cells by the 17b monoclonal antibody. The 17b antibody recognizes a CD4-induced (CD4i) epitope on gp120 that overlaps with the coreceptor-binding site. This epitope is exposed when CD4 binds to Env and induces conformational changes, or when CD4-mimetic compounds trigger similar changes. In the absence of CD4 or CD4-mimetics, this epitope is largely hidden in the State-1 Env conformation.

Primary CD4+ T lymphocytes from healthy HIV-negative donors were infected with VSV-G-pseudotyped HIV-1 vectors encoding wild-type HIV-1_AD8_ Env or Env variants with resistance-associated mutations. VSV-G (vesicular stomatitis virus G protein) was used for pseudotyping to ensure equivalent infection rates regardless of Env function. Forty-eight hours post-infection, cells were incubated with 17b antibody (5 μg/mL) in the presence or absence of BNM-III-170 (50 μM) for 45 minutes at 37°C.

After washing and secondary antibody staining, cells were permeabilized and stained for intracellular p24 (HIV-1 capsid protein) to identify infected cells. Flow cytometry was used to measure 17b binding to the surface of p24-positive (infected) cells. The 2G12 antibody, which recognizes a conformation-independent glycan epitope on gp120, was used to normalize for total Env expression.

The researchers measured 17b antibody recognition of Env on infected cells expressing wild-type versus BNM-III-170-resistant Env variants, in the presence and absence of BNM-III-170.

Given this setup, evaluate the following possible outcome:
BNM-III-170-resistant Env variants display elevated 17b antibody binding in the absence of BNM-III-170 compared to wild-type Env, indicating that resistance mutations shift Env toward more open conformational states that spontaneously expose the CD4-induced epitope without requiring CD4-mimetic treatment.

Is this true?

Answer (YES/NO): NO